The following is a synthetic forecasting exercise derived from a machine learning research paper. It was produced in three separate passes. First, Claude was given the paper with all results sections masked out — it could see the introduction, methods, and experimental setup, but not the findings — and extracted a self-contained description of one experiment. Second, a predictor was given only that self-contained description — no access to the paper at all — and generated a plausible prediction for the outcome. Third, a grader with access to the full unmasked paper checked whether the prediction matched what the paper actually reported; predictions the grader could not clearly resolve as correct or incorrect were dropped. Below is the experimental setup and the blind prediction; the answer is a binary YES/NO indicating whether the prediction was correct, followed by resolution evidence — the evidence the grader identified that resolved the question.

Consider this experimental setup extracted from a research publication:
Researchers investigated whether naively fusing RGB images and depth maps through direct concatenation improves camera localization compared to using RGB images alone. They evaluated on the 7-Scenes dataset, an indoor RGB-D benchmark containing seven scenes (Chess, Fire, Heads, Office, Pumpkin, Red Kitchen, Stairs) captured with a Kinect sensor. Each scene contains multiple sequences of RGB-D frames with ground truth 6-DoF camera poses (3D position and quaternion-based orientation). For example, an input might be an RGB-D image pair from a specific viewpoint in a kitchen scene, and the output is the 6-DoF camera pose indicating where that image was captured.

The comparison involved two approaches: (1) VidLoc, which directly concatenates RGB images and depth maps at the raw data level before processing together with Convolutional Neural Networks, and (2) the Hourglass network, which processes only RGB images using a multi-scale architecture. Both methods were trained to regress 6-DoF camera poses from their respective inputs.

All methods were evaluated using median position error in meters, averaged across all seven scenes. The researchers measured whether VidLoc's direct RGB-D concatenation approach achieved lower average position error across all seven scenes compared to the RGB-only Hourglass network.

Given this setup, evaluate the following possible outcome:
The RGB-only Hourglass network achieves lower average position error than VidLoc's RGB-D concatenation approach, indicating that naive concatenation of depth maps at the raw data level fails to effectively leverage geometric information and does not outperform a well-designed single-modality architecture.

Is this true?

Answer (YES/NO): NO